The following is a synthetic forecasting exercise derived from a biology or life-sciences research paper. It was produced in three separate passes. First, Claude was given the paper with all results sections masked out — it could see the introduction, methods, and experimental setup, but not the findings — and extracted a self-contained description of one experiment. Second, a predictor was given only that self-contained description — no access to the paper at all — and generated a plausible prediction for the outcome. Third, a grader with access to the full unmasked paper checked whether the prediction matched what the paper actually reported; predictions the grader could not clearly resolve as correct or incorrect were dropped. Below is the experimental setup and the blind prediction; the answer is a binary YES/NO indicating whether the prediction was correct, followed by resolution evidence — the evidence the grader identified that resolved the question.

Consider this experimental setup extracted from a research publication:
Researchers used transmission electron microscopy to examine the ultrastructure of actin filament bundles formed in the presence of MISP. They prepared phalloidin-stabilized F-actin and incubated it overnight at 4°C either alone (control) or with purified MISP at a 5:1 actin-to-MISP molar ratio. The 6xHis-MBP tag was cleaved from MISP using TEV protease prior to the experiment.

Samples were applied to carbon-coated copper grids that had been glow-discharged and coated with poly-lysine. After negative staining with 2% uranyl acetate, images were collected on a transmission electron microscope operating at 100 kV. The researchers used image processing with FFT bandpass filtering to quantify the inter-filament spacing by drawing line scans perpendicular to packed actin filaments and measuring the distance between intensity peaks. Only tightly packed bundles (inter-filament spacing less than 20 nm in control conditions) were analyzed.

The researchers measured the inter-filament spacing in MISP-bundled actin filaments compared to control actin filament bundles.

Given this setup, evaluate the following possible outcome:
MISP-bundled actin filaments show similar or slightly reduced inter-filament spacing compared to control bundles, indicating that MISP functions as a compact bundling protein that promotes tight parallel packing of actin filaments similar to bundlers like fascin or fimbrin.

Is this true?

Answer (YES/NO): YES